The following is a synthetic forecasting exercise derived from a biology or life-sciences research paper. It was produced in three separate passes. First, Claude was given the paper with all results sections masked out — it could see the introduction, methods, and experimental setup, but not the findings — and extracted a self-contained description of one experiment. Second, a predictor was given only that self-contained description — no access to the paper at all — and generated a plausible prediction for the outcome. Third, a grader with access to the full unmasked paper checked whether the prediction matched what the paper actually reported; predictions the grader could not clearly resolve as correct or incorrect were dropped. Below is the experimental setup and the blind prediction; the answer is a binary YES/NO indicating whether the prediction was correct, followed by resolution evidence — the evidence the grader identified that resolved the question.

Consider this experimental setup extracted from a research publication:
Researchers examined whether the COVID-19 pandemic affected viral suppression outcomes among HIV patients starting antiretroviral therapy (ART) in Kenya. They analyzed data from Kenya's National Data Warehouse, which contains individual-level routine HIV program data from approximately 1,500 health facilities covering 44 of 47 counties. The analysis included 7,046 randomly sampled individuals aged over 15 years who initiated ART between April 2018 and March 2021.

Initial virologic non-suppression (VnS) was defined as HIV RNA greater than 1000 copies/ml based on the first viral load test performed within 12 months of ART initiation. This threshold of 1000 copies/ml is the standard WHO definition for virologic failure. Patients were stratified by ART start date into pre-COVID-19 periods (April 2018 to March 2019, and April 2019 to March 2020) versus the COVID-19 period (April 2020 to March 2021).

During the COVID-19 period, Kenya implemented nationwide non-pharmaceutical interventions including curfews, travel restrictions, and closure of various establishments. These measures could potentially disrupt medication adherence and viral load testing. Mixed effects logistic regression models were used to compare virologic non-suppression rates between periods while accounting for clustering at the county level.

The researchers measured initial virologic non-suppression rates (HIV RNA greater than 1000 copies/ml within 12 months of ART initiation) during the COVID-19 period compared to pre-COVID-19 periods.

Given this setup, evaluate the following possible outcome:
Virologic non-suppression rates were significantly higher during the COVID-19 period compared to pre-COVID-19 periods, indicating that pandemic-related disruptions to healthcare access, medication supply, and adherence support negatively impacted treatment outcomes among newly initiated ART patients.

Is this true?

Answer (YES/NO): NO